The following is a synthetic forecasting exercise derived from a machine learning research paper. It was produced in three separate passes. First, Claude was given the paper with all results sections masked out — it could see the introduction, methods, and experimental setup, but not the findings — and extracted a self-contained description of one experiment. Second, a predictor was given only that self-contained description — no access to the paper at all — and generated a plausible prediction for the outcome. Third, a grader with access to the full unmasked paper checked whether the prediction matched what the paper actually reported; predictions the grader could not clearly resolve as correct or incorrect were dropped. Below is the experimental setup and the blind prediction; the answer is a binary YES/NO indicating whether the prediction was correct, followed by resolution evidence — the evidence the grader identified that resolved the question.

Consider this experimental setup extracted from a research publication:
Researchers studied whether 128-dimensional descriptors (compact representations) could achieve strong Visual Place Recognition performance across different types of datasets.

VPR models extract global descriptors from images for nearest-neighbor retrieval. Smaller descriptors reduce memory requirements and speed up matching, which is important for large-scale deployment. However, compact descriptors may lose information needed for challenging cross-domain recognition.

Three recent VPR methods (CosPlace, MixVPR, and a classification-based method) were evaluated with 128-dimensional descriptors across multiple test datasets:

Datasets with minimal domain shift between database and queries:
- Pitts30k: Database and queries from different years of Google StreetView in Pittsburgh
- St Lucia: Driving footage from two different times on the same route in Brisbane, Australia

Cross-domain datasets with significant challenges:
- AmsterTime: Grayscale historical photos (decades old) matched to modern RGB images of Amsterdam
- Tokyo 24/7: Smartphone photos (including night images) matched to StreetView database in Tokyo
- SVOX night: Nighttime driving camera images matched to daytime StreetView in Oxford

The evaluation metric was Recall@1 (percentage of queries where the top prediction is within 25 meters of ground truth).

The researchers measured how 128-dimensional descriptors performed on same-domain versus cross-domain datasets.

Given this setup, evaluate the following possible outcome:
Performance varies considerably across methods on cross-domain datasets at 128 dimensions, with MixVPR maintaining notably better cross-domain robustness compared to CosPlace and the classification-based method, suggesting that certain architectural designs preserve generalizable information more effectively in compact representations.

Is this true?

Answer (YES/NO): NO